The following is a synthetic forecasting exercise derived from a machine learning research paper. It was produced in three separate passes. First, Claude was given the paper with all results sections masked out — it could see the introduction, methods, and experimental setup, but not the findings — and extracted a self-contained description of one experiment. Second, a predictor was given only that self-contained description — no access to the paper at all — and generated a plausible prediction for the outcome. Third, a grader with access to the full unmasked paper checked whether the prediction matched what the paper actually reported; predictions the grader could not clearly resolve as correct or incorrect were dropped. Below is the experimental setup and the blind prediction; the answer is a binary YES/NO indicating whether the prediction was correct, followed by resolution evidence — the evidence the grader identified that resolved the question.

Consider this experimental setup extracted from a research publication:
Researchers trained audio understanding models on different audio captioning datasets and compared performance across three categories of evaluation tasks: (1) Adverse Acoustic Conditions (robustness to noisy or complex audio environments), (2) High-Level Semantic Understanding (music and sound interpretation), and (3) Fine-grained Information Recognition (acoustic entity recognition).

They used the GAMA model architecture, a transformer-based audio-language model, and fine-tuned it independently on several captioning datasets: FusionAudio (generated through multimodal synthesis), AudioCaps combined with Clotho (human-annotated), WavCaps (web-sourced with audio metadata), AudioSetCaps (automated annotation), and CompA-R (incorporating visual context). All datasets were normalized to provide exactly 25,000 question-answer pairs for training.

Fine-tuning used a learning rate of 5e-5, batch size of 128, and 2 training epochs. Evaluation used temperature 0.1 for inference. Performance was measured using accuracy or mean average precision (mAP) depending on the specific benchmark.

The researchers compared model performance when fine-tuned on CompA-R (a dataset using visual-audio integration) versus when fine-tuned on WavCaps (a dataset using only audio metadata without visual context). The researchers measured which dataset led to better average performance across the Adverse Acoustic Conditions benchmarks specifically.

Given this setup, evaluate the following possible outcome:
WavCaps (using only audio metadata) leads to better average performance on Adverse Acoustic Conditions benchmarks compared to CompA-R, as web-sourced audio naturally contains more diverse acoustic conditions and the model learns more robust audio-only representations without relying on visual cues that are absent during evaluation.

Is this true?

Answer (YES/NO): NO